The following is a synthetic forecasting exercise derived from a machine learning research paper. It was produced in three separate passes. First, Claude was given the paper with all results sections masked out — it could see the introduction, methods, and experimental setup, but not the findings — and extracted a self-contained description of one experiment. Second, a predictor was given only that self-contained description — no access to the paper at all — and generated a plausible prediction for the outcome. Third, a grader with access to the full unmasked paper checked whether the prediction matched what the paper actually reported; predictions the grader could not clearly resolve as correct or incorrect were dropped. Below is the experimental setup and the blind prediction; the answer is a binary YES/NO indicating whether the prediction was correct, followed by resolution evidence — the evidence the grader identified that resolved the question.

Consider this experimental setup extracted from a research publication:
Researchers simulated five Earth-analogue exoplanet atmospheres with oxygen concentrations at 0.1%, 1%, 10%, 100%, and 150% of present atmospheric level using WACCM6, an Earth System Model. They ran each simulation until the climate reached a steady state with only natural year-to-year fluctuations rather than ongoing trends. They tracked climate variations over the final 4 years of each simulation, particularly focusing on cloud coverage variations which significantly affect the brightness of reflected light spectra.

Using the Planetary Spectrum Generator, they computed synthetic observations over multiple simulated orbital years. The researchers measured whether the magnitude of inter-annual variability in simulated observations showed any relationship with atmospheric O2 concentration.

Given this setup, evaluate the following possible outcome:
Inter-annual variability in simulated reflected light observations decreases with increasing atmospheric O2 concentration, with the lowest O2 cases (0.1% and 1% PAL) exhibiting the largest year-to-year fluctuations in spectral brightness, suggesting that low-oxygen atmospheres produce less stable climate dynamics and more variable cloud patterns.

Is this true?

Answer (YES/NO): NO